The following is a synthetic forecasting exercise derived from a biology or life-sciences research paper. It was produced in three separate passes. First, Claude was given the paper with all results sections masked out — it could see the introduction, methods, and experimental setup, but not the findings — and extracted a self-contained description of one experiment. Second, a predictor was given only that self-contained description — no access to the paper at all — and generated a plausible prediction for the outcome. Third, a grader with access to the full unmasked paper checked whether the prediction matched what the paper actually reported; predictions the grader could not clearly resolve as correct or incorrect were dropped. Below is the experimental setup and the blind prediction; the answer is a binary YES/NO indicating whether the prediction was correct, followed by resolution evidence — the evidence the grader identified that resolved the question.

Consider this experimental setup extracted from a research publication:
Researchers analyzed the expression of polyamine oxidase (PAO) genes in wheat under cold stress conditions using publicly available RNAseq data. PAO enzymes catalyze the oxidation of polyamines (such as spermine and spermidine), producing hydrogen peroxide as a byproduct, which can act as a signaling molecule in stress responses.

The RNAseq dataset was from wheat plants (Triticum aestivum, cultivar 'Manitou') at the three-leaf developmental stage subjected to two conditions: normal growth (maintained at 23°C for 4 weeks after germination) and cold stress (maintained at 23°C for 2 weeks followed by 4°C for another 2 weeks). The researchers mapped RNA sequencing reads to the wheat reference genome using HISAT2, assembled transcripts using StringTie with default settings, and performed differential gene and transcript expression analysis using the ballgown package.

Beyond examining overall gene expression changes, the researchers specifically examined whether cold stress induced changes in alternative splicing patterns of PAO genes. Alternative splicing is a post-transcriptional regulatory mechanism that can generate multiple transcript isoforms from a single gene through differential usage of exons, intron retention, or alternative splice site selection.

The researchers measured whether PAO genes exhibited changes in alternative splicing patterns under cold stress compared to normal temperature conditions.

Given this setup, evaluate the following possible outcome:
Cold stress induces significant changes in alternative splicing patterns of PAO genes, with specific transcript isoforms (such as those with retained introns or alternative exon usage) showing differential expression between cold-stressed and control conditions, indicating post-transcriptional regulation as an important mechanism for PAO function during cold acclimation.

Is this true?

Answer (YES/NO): NO